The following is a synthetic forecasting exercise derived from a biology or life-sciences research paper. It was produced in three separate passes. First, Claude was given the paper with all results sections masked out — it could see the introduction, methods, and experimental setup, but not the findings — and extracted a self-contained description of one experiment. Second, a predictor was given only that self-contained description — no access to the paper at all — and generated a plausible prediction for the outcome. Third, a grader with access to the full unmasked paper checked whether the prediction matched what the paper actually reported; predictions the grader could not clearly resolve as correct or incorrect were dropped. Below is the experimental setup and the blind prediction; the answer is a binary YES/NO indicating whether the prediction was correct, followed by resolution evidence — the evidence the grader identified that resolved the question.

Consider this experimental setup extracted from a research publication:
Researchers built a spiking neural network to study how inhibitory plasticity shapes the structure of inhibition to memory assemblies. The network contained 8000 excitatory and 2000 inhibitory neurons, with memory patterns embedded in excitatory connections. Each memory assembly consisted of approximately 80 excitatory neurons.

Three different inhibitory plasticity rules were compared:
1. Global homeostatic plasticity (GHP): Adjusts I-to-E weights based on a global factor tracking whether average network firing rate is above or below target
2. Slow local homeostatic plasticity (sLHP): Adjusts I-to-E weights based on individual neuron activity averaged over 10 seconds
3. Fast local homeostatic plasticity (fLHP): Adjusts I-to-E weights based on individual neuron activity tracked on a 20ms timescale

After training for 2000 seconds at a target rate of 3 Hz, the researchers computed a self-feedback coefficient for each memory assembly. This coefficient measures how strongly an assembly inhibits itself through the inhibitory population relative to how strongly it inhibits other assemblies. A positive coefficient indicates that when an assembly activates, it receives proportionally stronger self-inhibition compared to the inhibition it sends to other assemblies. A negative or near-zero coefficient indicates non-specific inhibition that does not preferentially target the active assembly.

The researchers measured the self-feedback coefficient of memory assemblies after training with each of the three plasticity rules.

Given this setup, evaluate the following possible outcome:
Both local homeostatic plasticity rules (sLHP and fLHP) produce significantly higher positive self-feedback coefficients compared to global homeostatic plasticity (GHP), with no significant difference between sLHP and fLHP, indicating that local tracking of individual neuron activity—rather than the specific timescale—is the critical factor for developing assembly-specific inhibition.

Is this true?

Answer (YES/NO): NO